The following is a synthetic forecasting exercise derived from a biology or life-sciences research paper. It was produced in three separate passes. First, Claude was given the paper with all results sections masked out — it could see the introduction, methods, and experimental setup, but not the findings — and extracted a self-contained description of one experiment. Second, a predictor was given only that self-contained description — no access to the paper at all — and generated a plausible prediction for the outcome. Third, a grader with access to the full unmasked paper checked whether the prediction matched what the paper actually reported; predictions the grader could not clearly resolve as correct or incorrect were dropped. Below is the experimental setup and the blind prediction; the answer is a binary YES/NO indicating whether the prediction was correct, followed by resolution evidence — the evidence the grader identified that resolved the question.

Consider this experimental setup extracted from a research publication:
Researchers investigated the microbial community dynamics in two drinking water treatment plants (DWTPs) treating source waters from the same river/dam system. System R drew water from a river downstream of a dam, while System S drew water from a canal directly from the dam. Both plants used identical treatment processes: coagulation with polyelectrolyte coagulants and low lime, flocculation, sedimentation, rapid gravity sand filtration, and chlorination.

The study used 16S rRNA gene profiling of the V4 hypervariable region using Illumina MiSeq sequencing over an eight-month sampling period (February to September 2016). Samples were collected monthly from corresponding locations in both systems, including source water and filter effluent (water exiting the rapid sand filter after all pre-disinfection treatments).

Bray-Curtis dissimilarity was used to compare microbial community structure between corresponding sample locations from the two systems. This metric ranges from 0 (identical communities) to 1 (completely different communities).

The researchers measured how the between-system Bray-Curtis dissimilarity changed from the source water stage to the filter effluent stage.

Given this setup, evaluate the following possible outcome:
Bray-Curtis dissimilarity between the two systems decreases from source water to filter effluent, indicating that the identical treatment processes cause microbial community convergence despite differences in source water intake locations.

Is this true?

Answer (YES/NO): YES